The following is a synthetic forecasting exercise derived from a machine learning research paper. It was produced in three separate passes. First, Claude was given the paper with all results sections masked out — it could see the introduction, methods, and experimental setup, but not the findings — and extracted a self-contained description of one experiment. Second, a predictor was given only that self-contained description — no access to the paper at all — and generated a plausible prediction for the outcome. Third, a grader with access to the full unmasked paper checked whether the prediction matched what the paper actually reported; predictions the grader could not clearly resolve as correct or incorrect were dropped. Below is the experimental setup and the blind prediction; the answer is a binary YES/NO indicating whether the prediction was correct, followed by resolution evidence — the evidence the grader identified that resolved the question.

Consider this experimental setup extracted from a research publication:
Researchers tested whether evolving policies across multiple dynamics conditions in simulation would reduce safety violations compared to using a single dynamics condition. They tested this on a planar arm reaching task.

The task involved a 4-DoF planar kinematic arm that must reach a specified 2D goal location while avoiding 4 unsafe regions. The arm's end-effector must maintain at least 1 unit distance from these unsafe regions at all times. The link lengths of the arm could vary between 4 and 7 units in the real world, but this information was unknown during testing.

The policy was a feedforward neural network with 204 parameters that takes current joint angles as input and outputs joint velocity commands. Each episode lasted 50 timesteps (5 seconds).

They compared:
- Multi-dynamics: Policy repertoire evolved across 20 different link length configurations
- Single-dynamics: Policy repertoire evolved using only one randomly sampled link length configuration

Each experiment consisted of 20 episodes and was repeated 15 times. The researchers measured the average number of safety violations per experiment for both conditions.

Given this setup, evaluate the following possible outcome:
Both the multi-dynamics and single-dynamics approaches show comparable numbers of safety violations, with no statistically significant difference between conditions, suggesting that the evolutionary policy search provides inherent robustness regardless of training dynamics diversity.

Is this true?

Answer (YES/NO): NO